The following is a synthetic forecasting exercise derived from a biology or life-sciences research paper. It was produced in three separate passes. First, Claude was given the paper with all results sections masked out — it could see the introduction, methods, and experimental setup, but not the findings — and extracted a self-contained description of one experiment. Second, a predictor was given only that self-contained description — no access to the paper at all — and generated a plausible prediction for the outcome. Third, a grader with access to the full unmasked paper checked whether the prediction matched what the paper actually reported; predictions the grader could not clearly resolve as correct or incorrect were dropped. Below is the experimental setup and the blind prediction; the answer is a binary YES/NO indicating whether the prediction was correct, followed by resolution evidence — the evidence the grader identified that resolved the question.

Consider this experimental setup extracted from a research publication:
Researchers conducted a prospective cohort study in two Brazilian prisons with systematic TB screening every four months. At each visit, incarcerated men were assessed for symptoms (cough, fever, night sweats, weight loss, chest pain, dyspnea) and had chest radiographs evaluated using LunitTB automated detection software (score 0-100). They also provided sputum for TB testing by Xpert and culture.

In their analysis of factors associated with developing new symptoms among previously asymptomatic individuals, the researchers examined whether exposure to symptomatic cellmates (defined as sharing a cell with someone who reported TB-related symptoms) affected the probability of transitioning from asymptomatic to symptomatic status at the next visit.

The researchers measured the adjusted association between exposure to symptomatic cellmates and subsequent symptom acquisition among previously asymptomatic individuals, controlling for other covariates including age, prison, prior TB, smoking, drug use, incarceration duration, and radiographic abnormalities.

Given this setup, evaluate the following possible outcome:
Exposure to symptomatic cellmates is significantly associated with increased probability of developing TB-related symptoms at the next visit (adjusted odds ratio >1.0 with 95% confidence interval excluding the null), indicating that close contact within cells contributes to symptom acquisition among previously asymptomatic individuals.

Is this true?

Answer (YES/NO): YES